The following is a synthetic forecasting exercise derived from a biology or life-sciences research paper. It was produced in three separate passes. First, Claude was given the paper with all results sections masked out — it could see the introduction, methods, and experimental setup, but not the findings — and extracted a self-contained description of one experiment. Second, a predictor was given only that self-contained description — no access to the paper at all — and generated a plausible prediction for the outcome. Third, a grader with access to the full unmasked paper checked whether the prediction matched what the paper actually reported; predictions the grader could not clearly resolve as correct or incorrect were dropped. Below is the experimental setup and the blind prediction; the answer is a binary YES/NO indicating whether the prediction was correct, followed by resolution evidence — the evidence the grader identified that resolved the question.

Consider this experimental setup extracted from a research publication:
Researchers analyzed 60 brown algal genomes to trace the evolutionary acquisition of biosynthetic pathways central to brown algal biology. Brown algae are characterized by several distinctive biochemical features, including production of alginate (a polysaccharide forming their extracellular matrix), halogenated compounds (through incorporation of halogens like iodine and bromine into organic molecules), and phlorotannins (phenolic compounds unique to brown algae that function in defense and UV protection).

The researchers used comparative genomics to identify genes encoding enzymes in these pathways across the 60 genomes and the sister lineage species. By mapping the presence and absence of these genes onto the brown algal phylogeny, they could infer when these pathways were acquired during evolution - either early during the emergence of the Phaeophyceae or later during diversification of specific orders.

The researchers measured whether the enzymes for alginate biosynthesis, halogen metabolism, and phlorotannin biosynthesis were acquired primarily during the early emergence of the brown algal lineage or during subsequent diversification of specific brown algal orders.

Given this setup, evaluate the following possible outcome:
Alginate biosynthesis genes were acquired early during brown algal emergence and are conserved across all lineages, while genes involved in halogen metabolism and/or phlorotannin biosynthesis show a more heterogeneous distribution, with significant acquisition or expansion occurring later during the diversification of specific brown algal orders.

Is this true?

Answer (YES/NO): NO